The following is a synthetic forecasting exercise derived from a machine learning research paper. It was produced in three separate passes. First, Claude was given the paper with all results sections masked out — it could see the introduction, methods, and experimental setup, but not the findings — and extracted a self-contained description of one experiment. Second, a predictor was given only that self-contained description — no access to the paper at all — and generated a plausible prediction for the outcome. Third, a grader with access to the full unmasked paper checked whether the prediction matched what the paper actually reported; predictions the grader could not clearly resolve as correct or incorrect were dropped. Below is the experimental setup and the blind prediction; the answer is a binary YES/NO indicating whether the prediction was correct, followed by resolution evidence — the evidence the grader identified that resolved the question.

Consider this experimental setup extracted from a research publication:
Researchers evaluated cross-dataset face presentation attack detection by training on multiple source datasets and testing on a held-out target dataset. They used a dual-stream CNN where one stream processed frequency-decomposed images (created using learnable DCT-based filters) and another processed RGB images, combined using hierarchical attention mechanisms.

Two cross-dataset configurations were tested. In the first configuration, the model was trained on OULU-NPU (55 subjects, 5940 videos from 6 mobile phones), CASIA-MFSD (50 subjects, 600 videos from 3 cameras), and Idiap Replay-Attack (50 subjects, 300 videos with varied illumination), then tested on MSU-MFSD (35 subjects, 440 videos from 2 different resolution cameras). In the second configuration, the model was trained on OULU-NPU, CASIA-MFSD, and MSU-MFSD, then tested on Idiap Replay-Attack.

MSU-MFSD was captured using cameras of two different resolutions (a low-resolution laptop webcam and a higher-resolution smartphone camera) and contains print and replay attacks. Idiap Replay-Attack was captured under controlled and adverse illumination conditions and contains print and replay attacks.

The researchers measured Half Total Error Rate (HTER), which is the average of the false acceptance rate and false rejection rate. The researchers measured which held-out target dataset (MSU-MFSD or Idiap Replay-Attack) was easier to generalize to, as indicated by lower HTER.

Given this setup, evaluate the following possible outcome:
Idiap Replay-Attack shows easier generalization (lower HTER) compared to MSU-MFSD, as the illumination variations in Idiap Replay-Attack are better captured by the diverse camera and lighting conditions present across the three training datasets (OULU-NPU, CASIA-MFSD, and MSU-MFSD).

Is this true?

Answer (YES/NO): NO